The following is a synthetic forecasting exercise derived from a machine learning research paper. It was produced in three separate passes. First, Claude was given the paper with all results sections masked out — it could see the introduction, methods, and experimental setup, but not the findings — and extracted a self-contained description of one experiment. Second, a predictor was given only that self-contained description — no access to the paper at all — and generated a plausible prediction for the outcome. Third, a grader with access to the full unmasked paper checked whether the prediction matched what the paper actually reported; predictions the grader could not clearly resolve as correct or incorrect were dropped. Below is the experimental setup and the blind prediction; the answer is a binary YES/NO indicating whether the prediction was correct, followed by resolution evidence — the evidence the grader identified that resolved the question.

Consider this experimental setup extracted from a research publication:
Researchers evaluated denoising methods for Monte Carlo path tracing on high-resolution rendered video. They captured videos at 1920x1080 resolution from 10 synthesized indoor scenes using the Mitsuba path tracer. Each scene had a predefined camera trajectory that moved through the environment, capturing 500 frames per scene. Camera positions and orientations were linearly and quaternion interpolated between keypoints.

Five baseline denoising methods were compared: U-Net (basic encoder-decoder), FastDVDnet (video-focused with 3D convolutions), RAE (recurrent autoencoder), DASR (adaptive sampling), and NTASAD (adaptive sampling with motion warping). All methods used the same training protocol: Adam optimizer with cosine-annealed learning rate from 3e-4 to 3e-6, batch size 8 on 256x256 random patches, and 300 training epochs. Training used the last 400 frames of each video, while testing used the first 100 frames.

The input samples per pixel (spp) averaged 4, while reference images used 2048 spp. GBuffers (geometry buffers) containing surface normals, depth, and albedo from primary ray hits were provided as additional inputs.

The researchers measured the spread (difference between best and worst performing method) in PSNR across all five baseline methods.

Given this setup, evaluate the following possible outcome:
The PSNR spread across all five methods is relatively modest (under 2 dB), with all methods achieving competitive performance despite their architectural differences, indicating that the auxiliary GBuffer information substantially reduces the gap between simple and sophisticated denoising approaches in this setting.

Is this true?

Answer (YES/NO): YES